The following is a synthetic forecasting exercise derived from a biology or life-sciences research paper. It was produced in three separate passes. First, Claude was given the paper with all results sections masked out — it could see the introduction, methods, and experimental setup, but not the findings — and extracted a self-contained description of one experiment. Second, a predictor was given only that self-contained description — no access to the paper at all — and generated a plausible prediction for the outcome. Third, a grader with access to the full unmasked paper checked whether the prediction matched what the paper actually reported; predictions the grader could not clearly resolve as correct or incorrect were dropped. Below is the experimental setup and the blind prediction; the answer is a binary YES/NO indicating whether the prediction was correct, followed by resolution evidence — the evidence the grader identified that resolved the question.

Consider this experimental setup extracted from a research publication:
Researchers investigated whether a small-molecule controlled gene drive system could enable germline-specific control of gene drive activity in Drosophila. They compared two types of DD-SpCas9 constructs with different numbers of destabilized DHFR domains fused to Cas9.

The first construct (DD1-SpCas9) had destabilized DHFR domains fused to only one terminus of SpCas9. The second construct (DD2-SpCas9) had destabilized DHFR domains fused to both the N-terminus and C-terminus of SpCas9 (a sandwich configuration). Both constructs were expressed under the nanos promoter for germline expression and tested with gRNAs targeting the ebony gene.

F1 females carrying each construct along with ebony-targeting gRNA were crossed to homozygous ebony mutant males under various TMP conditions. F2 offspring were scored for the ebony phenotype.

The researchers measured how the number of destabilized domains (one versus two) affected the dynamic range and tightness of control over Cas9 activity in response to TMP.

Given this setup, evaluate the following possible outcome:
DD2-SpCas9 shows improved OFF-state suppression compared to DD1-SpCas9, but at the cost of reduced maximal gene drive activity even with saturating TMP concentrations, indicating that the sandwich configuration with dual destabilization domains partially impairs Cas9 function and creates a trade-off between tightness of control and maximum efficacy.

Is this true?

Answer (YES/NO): NO